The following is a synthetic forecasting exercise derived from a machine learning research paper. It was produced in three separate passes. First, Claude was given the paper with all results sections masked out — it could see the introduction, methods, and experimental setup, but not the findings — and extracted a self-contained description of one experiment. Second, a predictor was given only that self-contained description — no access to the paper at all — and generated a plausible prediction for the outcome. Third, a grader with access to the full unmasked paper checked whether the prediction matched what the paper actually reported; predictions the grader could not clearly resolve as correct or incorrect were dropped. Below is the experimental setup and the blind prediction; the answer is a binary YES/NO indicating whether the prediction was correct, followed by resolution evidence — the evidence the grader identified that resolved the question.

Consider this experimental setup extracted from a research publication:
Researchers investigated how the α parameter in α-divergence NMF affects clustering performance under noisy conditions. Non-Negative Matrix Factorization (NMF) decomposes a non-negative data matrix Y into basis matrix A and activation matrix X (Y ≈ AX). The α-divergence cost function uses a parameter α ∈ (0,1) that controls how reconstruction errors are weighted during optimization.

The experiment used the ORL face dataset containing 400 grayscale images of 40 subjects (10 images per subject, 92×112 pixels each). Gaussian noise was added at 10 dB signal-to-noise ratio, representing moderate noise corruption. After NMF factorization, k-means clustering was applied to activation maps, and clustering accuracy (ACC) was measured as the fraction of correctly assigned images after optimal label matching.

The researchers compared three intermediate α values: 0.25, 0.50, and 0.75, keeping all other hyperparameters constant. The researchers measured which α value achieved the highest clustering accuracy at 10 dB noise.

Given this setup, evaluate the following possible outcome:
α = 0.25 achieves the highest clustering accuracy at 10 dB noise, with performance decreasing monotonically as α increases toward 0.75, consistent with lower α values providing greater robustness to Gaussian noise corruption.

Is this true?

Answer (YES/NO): NO